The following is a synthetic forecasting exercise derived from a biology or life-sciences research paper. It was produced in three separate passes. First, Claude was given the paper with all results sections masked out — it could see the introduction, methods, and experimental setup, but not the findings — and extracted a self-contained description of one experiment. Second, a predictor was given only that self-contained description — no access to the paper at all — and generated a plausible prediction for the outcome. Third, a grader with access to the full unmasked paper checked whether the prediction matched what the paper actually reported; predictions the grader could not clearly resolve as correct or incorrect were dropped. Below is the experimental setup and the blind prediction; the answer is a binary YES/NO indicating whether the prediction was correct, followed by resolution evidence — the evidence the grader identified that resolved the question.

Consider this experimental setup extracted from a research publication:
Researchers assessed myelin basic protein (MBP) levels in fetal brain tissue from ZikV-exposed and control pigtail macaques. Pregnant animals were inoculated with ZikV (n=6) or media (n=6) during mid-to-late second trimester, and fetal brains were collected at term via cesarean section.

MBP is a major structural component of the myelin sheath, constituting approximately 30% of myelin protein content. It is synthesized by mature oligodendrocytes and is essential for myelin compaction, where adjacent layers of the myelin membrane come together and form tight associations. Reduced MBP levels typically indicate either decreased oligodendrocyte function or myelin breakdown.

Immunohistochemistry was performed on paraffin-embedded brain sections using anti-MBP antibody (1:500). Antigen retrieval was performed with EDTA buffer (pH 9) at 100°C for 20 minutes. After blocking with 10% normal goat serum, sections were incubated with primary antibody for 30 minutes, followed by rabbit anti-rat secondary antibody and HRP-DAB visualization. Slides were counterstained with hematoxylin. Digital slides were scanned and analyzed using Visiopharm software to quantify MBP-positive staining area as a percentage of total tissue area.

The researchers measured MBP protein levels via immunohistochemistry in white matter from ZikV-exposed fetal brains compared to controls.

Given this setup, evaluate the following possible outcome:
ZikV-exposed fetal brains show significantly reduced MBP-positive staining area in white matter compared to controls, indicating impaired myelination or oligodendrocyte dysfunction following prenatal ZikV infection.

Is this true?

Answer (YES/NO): YES